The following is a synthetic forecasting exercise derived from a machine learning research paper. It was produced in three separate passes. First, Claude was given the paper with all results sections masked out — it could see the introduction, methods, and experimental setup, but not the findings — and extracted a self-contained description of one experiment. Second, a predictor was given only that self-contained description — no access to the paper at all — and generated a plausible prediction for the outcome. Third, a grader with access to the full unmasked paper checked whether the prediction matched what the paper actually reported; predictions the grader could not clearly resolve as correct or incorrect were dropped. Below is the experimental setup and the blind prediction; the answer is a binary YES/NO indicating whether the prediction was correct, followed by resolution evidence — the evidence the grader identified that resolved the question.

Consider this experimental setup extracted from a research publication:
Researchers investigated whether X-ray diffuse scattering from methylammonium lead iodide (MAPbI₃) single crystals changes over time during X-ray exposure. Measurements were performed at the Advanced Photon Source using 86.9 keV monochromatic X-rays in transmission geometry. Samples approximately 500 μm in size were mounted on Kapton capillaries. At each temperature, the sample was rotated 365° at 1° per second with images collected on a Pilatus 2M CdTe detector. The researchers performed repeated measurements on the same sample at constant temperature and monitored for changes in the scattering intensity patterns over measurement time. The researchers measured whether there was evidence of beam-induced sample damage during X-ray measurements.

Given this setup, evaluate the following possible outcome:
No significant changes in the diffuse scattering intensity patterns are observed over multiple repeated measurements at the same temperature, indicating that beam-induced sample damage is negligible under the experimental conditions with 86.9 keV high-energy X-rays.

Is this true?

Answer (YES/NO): NO